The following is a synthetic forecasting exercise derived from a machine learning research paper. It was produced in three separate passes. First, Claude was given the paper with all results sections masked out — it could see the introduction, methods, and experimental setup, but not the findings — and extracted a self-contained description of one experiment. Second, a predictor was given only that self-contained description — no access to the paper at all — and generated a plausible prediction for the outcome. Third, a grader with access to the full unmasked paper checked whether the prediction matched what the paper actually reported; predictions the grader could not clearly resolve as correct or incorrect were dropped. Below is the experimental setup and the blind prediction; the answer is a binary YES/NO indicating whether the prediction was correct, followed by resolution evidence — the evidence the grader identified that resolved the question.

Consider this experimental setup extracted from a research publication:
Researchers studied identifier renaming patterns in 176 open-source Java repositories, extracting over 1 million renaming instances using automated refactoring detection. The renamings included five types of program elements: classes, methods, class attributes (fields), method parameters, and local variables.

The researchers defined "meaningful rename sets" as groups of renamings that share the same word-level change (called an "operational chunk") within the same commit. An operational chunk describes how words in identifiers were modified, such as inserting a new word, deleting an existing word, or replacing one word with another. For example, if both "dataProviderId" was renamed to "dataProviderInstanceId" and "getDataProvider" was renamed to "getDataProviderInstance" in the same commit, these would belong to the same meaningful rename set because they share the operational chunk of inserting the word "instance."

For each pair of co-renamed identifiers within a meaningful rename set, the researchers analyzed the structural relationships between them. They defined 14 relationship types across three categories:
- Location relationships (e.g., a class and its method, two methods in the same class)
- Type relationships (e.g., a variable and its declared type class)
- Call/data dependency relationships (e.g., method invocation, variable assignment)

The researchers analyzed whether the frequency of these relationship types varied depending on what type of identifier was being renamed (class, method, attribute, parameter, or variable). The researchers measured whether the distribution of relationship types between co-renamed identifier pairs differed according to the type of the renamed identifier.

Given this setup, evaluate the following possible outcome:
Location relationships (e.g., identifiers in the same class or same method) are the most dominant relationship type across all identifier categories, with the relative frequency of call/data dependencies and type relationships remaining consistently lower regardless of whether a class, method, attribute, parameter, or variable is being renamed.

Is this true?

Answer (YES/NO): NO